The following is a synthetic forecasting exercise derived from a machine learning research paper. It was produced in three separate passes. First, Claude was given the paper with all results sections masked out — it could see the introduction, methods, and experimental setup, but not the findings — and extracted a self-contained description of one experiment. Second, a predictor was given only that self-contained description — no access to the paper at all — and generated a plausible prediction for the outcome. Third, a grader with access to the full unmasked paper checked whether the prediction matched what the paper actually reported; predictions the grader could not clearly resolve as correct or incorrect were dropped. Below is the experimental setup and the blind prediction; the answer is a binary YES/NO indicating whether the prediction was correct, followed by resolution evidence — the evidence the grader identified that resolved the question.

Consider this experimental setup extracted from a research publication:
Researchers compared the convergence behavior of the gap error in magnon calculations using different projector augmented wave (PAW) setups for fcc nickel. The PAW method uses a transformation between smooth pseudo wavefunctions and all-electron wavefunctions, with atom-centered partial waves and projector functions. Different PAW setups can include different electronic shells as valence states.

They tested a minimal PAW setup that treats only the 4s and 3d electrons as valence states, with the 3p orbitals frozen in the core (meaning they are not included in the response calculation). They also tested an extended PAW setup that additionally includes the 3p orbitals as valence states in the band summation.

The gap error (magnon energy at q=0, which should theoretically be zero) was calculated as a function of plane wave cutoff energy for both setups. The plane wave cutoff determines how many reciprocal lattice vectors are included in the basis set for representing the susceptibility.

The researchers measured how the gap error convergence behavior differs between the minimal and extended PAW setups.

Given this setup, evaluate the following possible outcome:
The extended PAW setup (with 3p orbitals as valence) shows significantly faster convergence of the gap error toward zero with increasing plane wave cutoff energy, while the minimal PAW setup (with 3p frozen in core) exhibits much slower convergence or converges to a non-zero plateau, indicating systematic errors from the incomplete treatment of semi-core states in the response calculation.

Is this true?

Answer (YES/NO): NO